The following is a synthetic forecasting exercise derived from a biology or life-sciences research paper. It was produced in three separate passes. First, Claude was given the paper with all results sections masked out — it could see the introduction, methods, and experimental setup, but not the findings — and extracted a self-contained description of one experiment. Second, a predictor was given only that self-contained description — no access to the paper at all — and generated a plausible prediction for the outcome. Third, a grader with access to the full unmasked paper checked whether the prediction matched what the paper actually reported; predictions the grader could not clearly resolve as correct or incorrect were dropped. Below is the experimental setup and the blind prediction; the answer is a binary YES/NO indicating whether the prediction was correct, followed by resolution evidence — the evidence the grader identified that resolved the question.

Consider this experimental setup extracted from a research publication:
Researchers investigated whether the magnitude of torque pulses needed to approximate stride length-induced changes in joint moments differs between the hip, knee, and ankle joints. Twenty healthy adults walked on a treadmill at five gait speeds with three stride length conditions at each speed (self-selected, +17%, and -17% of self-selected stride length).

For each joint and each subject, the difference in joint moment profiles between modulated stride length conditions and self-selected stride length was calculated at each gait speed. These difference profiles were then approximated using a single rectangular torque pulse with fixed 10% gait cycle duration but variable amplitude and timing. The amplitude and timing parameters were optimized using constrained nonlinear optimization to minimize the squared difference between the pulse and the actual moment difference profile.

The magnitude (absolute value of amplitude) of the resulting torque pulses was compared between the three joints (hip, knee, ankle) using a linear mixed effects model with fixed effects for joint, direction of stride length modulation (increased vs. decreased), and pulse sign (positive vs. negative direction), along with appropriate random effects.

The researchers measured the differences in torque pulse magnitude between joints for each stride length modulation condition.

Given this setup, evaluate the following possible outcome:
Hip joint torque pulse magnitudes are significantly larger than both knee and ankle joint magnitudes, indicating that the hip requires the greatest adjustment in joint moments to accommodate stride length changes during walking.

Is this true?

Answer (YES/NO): NO